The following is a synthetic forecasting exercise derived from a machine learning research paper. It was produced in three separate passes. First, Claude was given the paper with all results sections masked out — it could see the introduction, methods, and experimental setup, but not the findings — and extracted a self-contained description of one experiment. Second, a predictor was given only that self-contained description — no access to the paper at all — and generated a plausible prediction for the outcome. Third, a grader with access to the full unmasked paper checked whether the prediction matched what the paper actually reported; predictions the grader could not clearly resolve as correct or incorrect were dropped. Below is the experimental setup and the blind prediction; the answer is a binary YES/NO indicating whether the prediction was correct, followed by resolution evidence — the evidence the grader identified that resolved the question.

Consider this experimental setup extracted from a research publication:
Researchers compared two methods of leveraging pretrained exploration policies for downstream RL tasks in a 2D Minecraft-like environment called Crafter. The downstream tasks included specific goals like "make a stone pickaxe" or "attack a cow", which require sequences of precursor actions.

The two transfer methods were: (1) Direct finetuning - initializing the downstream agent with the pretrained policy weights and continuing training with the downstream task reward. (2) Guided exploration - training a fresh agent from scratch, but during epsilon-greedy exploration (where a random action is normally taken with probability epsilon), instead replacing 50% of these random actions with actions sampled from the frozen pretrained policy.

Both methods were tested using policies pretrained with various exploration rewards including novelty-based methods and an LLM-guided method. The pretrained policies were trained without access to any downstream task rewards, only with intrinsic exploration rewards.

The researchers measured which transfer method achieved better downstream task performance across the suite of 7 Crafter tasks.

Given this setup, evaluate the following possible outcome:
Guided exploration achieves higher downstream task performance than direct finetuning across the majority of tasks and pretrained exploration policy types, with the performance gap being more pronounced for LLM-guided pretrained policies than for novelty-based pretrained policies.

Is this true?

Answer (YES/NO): NO